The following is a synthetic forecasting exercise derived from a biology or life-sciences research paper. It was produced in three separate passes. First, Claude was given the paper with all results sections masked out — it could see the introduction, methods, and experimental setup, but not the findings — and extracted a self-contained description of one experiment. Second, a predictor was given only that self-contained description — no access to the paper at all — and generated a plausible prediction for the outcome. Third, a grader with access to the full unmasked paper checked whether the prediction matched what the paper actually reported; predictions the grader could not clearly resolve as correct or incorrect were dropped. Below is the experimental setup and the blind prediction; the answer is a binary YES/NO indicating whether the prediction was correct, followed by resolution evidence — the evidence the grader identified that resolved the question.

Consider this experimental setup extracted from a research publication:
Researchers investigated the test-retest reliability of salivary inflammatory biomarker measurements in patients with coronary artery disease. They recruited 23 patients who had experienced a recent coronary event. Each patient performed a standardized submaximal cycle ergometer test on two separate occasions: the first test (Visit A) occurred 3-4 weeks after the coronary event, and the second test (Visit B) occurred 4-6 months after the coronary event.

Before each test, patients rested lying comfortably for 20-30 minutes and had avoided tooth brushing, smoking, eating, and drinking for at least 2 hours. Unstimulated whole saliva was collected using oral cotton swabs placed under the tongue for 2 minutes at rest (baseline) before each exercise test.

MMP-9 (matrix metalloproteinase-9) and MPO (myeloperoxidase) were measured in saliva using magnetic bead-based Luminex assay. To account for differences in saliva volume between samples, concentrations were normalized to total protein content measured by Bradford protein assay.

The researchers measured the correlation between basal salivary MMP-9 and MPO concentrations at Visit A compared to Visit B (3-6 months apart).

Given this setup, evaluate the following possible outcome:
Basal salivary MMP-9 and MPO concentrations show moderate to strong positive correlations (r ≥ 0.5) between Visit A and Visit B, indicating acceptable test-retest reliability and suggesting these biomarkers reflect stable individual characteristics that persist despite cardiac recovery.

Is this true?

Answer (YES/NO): YES